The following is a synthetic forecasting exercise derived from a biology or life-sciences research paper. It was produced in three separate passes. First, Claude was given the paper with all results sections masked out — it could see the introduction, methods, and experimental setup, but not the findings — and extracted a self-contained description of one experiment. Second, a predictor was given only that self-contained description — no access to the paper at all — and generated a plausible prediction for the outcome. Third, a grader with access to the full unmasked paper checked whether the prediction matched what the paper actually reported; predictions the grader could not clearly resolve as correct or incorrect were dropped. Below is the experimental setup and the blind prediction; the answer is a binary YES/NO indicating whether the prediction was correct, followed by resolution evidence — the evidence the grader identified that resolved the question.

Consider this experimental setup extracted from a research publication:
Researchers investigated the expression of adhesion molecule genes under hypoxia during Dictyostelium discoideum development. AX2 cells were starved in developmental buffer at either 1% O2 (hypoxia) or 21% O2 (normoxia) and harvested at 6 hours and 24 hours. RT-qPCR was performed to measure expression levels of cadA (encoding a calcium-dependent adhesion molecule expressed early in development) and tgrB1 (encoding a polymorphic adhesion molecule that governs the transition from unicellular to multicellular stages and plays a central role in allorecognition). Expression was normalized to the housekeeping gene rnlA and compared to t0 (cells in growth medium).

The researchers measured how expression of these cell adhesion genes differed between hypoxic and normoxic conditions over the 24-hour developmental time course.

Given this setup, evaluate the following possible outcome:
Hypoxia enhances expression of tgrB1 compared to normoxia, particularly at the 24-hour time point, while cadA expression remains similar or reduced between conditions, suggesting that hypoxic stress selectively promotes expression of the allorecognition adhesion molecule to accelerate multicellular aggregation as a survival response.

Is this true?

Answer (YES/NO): NO